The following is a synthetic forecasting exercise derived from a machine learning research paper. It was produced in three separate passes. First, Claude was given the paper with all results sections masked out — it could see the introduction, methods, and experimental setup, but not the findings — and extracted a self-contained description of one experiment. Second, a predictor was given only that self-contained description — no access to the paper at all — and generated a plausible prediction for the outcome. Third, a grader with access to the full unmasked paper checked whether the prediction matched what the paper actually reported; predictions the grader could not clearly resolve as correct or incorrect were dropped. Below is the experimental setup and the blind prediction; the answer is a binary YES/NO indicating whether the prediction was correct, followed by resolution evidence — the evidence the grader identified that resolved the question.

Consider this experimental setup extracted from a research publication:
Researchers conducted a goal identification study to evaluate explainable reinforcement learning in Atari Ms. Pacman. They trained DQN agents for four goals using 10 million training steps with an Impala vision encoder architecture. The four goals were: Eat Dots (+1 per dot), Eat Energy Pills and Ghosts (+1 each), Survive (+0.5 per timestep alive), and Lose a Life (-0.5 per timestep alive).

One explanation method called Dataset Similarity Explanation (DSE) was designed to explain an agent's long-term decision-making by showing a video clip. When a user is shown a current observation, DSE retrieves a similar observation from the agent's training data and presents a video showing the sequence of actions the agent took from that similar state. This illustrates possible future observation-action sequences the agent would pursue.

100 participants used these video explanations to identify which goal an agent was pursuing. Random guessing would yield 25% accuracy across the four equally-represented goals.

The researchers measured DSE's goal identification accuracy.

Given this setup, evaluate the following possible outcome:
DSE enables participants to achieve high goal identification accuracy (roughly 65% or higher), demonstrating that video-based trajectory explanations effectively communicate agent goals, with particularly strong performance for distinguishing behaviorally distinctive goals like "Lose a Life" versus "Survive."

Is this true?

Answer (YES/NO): NO